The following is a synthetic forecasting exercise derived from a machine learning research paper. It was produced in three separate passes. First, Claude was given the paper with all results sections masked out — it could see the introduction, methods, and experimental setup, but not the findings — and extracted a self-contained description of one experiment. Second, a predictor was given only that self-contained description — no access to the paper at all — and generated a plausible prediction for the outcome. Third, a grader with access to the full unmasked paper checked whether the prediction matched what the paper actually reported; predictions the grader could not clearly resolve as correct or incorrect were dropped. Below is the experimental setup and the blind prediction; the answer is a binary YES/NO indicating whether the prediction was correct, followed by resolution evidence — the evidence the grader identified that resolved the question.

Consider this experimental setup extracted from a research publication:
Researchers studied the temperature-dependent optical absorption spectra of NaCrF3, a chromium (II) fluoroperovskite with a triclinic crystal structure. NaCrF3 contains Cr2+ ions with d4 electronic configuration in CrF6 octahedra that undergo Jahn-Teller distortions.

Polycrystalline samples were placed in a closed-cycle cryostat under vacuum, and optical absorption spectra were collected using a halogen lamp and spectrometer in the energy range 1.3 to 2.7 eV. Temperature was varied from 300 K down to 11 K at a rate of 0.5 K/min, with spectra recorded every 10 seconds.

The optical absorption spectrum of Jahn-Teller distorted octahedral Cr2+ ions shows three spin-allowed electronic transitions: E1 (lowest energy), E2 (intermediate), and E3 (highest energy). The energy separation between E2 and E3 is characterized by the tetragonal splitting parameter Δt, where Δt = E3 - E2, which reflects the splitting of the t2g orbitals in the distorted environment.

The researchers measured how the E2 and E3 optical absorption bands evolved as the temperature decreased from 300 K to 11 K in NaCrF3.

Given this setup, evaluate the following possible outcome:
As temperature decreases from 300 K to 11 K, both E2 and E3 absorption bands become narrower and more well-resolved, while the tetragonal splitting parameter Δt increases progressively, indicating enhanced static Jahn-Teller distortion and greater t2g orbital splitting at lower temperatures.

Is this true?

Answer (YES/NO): NO